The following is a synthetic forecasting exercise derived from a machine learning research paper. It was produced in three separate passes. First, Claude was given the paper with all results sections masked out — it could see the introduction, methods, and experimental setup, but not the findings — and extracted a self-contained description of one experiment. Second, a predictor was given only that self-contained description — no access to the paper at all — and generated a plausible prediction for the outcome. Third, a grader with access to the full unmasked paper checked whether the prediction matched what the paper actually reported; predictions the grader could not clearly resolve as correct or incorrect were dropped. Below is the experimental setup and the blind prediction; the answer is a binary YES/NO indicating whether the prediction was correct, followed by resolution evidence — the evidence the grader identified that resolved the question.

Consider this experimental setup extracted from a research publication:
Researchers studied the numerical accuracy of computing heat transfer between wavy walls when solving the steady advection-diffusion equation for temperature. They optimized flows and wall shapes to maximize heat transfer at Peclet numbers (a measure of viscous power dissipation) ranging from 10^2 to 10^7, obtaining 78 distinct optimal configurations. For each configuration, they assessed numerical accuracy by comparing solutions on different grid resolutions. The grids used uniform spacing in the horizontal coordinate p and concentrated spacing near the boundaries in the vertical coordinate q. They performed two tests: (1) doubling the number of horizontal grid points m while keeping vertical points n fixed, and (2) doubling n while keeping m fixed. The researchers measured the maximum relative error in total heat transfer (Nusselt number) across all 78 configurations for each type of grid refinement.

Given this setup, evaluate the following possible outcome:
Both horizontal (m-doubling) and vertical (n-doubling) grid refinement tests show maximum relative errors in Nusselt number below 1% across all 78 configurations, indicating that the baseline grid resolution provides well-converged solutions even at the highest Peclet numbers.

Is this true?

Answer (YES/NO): NO